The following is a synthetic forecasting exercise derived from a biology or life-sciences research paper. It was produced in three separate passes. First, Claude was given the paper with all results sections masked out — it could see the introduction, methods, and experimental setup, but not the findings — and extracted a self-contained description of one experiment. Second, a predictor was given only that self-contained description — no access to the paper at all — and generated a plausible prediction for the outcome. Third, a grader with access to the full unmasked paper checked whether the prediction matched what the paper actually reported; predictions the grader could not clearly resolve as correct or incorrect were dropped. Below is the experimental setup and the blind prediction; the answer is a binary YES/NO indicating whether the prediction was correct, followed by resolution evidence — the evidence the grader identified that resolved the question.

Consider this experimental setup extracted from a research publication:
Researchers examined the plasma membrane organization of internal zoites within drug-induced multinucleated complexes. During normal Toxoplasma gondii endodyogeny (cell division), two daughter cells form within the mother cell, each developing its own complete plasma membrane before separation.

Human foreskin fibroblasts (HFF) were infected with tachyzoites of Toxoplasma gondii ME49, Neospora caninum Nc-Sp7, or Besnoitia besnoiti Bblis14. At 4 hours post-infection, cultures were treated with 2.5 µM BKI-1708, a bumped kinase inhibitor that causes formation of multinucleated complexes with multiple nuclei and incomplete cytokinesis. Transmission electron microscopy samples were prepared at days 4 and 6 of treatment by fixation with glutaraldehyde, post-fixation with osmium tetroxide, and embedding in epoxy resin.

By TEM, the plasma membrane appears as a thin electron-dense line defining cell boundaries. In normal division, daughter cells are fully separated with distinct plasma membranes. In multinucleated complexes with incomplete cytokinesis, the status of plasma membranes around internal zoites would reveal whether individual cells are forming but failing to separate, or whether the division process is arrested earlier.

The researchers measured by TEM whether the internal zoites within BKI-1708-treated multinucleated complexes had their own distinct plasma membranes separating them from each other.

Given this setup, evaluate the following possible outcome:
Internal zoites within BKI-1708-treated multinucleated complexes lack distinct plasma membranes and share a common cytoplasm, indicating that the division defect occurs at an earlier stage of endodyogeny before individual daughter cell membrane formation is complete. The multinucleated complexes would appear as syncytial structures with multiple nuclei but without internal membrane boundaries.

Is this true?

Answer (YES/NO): NO